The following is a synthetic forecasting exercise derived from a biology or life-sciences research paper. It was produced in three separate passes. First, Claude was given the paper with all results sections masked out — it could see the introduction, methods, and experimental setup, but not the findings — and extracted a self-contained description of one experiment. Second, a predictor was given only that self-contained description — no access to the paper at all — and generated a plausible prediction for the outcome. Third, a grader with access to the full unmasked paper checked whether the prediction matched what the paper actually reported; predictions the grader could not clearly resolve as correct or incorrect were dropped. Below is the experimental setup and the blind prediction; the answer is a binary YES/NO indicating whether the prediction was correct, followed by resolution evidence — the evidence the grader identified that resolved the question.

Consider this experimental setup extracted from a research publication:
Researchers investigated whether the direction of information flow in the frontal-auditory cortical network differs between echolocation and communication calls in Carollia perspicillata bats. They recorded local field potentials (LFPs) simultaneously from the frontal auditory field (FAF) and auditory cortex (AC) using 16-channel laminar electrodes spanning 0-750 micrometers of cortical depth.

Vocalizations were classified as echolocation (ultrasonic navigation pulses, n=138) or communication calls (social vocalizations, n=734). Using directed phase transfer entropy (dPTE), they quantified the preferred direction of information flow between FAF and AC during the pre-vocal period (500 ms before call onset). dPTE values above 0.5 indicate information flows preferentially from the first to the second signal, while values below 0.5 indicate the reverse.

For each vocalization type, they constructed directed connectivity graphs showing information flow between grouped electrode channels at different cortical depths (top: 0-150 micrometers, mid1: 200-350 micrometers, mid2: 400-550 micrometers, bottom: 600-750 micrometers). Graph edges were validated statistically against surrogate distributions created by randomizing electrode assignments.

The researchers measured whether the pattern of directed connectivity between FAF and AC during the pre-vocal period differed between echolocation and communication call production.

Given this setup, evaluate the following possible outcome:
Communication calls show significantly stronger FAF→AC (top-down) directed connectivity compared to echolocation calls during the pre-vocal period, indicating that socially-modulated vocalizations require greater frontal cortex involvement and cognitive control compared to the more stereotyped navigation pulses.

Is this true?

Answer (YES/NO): NO